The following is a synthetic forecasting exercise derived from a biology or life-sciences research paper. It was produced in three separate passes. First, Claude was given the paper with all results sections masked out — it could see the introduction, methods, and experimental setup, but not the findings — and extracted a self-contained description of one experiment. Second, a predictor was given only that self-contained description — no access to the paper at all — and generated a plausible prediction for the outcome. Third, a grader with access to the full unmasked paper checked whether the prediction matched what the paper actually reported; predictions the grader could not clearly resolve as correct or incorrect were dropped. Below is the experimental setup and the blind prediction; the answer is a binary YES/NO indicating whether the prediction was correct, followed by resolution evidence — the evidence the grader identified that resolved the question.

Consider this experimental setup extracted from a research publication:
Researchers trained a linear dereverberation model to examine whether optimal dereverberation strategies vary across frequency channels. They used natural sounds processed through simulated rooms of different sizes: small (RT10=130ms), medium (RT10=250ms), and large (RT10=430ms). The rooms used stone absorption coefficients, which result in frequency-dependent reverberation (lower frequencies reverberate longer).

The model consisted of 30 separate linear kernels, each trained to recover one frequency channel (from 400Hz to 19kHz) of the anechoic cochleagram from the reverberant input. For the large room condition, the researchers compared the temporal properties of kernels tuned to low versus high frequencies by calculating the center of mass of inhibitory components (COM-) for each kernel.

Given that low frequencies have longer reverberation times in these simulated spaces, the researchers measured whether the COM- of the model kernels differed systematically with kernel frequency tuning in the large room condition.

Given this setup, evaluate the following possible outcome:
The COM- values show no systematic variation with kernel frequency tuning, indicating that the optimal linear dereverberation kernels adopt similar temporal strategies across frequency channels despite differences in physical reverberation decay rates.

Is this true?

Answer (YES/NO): NO